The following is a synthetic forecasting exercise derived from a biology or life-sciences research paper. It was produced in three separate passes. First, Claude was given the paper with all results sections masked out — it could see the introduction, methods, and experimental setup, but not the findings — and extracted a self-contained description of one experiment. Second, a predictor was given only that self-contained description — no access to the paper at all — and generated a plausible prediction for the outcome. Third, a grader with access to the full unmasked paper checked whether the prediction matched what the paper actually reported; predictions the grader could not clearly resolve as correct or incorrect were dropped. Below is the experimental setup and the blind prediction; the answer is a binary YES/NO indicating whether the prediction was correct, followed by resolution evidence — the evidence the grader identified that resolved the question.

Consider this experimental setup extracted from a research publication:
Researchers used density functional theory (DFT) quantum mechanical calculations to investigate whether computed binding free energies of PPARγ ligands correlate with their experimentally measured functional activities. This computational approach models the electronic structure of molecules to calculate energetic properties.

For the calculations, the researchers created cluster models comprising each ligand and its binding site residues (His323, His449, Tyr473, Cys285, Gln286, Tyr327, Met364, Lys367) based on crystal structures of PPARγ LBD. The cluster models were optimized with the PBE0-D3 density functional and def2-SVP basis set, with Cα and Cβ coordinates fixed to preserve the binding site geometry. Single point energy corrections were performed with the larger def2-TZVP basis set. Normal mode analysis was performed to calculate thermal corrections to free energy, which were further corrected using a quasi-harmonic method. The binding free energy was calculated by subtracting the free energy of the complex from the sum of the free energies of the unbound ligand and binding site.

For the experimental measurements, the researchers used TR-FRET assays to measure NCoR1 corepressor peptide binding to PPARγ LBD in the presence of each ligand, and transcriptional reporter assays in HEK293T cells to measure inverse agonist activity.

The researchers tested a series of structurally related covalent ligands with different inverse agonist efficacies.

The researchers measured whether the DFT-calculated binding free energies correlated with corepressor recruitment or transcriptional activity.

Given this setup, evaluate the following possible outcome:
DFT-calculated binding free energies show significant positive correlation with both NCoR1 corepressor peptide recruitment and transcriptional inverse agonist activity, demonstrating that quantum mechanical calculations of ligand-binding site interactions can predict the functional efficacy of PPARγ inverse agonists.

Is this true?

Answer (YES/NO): NO